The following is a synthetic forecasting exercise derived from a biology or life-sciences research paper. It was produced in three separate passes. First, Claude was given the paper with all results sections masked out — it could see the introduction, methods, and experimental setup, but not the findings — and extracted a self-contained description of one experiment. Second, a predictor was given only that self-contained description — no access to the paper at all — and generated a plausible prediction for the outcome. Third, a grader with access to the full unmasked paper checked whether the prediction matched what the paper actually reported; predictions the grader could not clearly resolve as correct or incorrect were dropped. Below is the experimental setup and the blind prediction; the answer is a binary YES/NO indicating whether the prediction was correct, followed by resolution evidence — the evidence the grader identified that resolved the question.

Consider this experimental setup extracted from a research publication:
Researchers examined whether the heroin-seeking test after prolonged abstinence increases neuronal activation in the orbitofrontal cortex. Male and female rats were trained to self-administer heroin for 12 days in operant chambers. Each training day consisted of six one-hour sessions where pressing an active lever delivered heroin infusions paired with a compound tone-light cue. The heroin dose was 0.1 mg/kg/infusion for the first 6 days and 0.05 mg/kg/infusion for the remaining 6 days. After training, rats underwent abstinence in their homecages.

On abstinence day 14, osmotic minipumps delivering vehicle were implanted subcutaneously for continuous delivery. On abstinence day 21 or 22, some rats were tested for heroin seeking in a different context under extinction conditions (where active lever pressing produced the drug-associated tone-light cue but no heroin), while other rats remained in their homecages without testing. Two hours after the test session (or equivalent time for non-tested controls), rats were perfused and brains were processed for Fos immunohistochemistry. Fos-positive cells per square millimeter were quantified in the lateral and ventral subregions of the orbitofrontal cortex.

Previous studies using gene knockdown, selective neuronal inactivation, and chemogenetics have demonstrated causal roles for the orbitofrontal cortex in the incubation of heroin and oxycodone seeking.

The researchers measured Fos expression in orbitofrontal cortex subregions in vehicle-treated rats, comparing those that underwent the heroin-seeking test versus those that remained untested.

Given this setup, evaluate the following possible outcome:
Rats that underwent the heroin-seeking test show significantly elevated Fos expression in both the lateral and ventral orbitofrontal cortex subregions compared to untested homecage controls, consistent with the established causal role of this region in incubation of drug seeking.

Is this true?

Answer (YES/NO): YES